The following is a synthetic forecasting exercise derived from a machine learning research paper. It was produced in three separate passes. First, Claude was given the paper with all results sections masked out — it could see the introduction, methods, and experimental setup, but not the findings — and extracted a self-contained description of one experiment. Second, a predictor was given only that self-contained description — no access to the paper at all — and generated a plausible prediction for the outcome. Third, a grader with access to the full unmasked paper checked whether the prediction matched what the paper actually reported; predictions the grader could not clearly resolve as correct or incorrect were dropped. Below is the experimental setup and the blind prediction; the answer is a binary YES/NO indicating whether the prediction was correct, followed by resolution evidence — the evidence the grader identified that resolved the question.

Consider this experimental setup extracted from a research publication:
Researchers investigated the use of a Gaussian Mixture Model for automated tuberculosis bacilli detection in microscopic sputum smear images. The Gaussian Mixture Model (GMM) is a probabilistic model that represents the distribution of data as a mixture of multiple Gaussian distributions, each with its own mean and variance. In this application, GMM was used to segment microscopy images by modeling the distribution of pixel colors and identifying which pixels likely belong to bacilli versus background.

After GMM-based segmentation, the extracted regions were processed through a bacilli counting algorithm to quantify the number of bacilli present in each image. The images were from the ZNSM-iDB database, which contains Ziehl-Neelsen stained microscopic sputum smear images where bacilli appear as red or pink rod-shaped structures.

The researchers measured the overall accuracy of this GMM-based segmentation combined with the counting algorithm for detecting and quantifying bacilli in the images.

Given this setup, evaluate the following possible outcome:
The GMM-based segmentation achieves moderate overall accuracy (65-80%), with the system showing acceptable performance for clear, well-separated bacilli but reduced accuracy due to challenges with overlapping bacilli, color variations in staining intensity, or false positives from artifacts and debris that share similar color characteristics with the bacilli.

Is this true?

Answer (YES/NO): NO